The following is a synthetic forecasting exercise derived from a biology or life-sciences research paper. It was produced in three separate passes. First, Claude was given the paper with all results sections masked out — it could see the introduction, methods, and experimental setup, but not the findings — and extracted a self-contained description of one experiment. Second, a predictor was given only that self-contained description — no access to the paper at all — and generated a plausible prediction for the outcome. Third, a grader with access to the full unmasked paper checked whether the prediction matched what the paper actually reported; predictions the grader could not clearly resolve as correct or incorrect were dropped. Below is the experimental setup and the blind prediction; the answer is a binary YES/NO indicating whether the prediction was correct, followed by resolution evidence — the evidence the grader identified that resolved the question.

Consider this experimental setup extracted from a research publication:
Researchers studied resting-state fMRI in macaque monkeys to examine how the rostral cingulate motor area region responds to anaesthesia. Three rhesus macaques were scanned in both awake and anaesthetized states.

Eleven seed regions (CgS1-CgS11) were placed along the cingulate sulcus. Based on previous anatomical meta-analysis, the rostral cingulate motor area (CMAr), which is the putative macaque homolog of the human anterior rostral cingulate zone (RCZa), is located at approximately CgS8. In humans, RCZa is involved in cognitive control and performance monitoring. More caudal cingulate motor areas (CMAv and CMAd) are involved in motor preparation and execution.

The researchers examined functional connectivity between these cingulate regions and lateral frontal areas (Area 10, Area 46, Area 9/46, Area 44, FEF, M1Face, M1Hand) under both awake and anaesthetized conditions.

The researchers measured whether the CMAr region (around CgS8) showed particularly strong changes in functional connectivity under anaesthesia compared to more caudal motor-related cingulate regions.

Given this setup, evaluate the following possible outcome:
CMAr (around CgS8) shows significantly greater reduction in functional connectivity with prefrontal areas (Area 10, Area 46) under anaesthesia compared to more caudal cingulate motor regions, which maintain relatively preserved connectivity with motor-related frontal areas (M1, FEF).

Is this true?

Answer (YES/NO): NO